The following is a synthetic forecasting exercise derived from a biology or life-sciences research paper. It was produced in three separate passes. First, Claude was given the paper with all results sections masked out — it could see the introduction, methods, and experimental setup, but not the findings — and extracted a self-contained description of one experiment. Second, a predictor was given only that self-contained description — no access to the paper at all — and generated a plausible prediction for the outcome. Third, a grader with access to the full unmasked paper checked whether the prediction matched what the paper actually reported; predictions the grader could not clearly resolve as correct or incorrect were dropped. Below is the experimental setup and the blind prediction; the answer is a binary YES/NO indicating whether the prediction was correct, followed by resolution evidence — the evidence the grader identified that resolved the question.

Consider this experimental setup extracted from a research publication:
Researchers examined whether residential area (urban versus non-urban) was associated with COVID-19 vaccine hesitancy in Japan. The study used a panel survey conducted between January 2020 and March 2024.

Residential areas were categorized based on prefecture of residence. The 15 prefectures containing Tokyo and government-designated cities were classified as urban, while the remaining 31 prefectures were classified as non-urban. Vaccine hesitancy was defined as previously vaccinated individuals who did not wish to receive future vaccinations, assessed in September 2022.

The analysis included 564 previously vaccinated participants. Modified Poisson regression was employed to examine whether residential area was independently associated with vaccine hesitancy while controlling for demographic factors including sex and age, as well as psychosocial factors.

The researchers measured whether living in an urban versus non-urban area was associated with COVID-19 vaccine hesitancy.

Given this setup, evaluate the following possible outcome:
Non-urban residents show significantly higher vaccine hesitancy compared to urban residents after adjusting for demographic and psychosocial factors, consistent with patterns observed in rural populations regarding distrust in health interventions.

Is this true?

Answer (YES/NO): NO